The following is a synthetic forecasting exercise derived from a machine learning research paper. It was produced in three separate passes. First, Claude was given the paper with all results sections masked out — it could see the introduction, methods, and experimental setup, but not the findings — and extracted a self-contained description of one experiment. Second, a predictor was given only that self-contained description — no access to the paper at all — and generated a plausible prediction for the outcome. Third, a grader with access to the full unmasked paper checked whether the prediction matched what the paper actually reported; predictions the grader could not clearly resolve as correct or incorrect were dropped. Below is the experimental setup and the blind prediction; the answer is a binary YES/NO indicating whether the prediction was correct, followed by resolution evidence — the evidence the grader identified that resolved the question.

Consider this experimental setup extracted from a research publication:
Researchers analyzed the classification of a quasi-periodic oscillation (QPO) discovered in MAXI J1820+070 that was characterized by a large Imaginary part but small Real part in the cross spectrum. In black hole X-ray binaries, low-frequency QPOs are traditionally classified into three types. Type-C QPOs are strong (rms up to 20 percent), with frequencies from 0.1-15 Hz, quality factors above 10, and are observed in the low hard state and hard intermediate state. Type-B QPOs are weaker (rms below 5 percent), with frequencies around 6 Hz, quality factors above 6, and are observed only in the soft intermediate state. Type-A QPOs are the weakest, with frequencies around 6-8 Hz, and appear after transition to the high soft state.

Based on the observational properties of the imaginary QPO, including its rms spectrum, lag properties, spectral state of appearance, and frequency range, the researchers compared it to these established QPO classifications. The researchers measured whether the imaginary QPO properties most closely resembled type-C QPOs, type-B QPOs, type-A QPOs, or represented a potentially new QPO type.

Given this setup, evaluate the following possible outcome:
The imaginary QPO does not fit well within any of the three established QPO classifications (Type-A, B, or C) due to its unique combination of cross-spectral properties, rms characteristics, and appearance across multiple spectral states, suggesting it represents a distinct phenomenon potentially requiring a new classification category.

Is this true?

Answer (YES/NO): NO